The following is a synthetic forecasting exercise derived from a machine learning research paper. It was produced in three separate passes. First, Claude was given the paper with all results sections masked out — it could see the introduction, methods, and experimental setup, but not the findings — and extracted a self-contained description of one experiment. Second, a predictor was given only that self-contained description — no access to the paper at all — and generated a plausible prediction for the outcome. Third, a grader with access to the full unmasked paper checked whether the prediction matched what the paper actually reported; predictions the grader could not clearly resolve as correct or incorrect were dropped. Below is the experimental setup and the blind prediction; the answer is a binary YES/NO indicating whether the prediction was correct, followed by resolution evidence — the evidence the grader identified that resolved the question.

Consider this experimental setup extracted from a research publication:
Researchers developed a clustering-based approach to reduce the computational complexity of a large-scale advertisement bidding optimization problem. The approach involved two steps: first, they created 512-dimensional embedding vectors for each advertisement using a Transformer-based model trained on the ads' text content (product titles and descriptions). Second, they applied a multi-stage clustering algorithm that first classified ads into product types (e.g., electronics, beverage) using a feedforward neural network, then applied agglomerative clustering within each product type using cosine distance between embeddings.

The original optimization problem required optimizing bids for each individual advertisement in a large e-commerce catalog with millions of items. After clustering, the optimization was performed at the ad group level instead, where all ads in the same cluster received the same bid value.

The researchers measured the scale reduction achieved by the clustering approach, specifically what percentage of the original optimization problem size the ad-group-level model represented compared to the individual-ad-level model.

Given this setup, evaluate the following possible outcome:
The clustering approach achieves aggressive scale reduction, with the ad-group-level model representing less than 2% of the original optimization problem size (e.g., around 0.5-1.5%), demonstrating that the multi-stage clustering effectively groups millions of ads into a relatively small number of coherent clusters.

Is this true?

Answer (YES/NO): NO